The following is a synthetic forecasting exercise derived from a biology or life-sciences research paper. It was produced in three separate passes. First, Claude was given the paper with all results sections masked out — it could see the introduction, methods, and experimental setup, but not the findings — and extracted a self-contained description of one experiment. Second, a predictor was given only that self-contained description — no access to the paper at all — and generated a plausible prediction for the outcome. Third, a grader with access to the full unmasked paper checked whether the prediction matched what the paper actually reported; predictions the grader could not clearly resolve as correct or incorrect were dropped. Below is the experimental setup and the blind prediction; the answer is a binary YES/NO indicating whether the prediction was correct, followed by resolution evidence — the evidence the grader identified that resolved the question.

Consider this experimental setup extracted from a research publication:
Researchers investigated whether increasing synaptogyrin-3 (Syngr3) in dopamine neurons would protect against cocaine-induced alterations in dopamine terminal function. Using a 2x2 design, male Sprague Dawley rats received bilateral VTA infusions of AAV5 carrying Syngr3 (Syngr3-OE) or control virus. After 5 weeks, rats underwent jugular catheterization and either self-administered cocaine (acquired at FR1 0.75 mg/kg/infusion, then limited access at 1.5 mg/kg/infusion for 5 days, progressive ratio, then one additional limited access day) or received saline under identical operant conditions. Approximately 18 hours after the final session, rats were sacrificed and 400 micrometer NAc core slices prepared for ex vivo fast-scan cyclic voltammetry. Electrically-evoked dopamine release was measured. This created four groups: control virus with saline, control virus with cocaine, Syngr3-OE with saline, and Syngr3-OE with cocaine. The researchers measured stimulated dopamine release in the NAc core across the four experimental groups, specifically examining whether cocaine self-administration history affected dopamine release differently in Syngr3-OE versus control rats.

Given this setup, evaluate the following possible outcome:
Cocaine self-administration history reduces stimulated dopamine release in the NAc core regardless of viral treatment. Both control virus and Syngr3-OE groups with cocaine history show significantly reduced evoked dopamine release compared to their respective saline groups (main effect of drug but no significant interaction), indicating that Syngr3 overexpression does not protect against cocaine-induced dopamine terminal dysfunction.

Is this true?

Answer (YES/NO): NO